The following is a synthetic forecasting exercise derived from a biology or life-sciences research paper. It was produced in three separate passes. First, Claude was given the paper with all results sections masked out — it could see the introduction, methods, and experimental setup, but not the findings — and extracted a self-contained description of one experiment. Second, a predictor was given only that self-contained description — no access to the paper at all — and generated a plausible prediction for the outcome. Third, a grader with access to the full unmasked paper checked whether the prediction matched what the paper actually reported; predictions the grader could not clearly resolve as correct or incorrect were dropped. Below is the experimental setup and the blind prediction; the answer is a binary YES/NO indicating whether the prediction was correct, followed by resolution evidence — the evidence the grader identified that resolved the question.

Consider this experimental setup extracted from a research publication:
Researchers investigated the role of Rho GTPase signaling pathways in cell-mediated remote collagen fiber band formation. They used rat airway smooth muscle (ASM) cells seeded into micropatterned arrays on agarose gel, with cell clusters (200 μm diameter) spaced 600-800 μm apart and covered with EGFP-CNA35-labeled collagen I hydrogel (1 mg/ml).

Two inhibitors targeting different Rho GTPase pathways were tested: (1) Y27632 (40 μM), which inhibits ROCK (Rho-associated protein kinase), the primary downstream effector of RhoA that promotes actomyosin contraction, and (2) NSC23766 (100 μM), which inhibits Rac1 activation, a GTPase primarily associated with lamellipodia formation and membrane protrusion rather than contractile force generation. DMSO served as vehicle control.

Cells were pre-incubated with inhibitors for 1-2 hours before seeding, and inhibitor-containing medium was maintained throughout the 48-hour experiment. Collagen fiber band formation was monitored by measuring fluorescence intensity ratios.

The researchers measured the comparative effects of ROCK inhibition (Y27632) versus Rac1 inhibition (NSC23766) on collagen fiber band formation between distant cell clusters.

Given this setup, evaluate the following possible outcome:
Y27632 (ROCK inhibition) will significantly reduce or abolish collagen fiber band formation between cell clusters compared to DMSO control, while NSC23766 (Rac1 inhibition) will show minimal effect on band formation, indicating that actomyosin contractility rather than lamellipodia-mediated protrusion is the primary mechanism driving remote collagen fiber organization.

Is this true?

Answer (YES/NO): NO